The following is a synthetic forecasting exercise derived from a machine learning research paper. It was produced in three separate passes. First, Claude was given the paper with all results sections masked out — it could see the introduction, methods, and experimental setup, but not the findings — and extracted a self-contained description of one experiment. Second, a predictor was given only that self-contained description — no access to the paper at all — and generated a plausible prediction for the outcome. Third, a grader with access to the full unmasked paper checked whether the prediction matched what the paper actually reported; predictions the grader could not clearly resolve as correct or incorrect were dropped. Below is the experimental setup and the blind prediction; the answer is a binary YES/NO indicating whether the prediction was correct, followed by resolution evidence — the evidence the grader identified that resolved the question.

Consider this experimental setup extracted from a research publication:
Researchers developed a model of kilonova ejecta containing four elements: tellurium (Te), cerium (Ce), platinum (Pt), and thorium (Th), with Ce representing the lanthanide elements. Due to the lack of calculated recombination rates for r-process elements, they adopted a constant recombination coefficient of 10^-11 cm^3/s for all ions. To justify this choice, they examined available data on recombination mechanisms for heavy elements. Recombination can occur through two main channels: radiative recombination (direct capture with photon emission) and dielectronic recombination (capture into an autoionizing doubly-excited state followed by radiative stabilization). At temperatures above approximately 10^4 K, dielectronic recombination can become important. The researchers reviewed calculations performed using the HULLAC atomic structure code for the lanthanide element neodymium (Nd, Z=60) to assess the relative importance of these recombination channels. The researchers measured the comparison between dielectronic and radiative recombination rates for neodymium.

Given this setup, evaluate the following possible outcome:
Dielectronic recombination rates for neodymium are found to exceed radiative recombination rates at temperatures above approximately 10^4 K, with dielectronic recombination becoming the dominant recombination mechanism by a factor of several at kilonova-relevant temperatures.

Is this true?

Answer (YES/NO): YES